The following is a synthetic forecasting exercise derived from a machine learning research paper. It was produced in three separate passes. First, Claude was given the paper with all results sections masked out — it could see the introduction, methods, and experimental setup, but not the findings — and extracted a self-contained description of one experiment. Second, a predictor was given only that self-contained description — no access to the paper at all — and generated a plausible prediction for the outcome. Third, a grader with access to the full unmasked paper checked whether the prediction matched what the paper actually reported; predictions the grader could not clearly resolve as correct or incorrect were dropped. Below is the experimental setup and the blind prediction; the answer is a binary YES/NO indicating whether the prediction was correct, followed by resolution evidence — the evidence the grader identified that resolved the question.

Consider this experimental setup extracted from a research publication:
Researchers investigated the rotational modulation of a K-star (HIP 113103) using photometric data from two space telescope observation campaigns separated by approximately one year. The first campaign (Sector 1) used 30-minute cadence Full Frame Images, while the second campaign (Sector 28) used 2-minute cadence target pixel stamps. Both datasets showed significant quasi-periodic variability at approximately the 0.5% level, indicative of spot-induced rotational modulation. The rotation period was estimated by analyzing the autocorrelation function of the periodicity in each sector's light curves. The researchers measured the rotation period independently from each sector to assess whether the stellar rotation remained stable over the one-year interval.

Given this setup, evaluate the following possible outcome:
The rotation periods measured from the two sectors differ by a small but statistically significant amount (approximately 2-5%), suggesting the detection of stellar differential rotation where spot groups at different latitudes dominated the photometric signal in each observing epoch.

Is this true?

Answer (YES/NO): NO